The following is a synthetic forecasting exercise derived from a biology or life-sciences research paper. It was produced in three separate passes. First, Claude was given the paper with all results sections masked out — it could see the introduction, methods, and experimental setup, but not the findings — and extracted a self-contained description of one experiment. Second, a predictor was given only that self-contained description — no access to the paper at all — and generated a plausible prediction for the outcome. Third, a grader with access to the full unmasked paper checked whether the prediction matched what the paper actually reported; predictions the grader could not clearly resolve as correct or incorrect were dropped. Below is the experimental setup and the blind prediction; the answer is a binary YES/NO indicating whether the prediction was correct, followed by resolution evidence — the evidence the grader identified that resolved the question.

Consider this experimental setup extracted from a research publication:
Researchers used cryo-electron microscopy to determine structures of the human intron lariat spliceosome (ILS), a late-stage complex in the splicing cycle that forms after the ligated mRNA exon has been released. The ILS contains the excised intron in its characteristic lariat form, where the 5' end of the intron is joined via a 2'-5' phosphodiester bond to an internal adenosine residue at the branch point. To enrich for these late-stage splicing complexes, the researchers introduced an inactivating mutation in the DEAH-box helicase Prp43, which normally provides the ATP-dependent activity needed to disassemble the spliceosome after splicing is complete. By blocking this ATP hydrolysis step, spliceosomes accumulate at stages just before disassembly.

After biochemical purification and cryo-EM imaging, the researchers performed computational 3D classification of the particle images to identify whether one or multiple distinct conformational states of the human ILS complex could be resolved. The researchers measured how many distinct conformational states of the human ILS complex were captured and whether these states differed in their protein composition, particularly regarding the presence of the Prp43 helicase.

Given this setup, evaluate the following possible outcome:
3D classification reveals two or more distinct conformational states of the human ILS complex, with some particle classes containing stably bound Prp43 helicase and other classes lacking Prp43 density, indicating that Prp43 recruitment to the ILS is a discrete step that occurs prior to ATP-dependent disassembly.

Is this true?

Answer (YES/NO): YES